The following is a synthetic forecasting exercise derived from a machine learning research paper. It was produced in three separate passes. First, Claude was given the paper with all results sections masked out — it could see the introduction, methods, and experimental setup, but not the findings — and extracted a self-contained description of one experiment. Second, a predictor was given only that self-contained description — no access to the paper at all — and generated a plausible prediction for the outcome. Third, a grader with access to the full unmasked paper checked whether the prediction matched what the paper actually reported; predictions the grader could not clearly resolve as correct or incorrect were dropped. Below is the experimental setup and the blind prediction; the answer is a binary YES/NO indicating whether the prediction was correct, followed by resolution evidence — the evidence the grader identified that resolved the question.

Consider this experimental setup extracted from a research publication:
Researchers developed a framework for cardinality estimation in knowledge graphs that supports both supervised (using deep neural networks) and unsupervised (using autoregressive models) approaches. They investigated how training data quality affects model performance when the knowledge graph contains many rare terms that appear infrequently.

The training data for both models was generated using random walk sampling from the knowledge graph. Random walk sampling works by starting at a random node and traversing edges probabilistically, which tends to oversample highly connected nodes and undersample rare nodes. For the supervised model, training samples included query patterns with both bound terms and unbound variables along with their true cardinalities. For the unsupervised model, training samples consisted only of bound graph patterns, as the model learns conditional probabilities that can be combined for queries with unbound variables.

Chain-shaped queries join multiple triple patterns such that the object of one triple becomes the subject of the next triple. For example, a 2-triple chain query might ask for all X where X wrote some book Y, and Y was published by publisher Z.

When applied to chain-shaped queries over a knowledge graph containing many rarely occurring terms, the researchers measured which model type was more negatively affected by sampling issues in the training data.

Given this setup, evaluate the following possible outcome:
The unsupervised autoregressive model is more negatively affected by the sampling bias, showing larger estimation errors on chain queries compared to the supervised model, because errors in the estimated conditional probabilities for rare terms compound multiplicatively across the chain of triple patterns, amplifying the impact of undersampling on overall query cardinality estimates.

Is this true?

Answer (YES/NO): YES